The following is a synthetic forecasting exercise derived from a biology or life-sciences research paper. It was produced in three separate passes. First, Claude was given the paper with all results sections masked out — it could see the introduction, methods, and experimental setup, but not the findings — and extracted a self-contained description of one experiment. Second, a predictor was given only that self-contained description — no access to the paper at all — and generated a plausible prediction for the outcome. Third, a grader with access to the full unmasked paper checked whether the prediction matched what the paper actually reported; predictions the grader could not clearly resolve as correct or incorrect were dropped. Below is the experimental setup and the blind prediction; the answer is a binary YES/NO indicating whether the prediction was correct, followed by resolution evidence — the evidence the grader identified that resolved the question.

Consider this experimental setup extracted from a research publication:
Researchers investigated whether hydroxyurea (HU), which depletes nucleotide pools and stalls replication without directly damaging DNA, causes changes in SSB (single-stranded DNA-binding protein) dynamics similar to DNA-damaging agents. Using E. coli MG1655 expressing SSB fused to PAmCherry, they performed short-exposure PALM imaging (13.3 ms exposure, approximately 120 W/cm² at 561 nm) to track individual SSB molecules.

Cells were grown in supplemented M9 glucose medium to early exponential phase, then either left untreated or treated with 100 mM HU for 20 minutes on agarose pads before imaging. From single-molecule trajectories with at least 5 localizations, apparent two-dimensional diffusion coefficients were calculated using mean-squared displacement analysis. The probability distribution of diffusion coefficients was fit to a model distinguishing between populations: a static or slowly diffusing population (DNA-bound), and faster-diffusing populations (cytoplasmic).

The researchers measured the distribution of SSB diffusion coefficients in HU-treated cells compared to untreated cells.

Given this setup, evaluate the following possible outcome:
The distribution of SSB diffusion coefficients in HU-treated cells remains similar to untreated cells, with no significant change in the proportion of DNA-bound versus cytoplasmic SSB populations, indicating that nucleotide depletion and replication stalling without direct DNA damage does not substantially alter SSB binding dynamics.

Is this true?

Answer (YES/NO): NO